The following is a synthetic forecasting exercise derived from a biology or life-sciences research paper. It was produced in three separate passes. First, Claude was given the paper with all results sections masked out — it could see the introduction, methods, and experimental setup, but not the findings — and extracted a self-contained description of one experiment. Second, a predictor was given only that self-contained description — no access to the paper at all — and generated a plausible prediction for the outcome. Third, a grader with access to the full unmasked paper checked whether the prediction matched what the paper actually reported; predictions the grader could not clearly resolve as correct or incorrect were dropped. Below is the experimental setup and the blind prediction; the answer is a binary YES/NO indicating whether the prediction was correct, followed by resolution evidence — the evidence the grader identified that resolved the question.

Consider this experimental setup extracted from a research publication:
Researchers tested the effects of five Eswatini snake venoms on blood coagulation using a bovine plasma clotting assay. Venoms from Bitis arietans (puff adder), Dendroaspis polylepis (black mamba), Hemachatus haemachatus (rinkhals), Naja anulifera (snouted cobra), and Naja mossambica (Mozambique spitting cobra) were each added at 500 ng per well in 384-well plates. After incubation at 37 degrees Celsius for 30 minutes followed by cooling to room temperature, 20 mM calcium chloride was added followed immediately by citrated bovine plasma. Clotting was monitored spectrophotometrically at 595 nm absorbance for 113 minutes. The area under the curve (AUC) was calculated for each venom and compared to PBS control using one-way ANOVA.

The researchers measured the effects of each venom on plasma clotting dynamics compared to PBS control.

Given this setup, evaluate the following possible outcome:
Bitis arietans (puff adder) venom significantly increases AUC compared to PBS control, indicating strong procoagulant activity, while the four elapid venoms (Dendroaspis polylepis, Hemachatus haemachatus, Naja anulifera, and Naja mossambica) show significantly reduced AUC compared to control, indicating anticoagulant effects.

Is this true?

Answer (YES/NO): NO